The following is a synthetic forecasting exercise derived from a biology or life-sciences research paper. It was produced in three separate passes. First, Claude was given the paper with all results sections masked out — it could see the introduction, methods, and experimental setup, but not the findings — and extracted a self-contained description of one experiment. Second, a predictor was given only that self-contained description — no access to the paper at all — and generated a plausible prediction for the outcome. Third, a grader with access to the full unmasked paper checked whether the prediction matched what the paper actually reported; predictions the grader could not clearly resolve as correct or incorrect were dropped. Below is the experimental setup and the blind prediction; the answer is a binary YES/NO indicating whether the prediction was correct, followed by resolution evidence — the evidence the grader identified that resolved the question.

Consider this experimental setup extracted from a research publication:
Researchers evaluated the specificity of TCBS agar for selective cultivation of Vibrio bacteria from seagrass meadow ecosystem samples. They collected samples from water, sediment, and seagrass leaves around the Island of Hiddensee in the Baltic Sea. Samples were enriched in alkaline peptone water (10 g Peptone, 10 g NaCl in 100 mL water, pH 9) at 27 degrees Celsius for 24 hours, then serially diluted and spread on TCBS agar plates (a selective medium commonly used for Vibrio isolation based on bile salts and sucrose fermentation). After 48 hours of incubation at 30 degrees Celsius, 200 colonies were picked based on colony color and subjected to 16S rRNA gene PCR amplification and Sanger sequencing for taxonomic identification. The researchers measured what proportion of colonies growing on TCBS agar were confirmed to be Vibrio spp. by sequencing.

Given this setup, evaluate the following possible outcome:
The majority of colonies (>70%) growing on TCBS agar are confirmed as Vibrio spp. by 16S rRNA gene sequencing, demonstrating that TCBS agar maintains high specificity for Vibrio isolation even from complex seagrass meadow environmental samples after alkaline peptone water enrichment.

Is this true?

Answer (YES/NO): YES